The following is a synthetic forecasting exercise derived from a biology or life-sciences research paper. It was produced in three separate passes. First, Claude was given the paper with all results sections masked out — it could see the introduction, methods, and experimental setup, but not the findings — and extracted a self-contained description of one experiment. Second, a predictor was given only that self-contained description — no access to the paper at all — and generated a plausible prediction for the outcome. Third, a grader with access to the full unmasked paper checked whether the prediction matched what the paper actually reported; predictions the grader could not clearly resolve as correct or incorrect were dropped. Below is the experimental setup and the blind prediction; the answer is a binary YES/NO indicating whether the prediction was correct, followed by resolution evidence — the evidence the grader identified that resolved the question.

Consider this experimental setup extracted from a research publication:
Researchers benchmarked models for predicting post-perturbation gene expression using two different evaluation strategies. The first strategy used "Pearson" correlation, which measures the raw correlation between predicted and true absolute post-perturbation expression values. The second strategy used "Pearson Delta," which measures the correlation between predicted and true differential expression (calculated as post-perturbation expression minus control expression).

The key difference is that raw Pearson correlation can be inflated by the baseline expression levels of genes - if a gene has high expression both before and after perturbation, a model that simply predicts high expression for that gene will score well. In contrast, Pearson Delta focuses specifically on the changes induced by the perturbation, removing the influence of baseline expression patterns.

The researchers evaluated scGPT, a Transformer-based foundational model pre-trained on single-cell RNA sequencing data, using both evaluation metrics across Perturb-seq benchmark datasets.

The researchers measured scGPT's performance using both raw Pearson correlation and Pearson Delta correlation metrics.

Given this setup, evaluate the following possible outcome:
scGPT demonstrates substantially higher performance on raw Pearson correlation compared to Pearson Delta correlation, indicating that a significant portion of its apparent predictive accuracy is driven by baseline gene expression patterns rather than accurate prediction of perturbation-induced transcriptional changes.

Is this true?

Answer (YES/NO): YES